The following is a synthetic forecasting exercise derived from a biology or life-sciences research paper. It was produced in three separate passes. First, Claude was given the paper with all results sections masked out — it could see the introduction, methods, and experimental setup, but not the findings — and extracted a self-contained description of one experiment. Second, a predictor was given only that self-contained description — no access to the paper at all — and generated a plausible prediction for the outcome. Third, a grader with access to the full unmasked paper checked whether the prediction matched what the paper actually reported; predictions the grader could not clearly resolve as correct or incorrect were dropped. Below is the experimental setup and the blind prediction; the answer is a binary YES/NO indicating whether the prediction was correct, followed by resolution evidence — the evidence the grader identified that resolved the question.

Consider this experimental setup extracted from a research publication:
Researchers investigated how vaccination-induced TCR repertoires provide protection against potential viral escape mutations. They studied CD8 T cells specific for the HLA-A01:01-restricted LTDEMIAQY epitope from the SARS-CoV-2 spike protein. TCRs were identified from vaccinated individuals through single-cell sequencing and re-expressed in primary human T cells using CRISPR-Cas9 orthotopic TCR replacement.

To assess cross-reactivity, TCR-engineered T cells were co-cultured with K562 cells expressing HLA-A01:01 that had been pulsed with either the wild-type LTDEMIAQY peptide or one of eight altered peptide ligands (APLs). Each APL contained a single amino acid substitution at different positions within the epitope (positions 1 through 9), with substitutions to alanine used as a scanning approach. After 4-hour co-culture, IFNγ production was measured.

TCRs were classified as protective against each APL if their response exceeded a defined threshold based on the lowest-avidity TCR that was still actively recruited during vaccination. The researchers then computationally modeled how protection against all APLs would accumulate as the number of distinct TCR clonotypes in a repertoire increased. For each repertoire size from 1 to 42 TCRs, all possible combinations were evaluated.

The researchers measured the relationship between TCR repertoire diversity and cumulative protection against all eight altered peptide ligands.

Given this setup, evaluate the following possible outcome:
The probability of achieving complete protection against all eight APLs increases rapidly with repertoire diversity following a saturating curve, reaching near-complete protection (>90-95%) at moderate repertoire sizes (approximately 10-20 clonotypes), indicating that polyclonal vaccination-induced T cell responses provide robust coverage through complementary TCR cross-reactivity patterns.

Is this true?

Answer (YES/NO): NO